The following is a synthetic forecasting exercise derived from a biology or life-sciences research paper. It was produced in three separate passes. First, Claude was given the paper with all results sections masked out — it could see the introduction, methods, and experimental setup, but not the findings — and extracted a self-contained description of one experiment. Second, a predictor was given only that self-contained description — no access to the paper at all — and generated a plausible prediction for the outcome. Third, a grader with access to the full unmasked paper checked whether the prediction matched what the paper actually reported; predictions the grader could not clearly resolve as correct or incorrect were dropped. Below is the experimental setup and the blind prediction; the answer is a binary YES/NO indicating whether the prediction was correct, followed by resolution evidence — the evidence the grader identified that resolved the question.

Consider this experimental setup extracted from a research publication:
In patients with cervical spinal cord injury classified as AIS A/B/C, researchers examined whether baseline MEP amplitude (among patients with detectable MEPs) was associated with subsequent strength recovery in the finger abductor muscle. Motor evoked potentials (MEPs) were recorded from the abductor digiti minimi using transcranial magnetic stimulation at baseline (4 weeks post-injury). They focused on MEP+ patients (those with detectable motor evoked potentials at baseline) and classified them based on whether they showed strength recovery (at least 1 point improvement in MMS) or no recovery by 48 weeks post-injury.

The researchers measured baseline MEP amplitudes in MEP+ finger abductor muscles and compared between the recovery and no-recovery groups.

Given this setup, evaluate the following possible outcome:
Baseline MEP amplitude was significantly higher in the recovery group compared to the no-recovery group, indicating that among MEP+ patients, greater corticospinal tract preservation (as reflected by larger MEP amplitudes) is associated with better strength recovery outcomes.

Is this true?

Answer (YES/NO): YES